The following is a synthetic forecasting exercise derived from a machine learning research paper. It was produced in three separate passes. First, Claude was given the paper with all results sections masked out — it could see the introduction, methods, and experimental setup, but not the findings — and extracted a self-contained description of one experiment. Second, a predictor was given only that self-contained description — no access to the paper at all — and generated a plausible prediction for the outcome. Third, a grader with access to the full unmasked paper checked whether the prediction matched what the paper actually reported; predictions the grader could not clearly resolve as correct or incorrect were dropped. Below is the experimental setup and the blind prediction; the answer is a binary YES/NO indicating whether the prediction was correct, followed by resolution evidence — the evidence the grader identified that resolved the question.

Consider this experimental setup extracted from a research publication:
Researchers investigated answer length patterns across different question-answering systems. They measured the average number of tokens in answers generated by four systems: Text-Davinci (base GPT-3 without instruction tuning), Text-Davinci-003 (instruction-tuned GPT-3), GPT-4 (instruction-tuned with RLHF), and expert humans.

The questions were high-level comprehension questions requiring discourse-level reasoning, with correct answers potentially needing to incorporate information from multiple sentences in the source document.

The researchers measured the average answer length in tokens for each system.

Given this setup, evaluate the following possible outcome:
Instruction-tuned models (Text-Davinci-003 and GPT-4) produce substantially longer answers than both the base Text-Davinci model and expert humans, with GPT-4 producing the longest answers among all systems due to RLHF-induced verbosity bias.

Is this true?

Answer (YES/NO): NO